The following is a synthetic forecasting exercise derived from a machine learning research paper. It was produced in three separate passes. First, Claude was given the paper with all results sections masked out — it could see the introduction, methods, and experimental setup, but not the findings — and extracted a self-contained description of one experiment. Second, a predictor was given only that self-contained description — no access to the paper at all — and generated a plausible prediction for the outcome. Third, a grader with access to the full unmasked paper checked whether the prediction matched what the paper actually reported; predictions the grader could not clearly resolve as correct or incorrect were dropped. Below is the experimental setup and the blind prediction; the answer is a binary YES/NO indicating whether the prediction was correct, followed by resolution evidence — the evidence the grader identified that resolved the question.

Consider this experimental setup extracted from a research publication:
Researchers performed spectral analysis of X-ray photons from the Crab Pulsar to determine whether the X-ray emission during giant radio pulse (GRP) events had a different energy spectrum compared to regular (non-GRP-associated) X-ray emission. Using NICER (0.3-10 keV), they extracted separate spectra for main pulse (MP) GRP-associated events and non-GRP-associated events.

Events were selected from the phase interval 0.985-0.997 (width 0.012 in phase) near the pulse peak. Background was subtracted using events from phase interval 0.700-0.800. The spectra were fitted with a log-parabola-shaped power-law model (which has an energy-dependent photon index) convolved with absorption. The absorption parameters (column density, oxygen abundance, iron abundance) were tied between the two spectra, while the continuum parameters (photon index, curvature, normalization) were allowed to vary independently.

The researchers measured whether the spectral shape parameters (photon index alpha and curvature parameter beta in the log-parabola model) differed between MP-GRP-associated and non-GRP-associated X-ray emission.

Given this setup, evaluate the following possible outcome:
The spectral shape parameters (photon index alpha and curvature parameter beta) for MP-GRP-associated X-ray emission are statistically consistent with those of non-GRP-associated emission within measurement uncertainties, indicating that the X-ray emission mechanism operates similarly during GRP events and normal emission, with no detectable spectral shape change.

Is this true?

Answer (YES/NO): YES